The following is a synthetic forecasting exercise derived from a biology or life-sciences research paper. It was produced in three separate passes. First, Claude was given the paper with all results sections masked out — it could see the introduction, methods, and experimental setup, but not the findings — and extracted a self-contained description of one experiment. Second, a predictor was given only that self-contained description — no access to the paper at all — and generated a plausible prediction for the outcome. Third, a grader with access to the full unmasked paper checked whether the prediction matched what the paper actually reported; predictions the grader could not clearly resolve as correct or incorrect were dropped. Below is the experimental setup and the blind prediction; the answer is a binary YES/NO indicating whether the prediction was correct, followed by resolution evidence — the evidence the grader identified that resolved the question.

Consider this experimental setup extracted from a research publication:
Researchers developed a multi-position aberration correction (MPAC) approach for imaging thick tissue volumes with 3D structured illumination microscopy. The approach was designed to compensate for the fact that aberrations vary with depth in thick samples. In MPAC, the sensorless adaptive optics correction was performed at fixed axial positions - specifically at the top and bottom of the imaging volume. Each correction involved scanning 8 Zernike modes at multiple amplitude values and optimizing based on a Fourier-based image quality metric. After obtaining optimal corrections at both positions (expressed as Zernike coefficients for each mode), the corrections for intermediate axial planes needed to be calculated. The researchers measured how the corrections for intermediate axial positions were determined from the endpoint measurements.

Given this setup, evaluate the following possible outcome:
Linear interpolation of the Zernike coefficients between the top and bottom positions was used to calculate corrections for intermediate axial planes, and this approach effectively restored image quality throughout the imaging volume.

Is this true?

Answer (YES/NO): YES